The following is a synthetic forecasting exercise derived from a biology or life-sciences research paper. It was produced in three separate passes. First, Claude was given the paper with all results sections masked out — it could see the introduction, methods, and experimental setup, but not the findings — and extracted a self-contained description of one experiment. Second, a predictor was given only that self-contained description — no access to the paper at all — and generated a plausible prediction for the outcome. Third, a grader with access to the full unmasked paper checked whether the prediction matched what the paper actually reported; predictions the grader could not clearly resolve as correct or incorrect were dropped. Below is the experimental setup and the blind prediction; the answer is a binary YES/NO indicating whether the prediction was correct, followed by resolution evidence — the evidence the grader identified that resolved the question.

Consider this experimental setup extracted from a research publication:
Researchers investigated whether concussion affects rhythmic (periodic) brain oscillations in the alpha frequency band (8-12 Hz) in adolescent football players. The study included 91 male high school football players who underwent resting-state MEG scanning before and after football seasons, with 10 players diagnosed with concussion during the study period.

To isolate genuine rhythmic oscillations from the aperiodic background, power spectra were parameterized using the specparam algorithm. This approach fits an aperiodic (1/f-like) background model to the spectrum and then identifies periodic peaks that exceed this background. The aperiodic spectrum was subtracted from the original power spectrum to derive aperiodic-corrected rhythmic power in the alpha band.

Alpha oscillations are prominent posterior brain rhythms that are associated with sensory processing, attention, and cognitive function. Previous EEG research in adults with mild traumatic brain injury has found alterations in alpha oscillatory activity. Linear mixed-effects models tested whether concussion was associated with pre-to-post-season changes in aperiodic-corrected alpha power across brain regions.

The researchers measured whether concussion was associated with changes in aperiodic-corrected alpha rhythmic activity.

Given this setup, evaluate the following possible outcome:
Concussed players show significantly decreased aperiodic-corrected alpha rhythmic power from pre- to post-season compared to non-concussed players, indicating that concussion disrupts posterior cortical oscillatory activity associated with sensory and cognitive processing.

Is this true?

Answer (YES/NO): YES